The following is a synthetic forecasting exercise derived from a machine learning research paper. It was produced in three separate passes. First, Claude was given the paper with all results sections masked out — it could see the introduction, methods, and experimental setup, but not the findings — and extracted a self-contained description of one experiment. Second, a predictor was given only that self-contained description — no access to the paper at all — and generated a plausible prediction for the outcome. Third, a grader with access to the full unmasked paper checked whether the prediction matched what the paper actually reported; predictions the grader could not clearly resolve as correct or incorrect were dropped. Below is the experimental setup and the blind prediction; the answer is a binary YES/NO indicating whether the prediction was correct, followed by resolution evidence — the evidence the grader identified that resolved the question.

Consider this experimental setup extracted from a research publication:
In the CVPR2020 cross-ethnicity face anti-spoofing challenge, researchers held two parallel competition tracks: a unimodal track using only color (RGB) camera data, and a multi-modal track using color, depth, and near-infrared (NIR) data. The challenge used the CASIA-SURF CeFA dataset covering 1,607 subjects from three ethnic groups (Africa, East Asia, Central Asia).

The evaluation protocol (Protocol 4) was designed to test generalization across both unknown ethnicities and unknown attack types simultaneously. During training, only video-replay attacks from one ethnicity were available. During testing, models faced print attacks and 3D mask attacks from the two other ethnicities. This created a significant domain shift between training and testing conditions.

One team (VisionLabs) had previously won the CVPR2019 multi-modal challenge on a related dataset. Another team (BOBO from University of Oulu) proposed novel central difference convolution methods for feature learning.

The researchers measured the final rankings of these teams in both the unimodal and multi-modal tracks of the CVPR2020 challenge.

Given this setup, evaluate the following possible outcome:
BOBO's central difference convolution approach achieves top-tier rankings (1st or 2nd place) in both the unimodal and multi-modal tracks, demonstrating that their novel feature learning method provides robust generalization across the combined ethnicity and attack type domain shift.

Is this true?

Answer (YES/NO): YES